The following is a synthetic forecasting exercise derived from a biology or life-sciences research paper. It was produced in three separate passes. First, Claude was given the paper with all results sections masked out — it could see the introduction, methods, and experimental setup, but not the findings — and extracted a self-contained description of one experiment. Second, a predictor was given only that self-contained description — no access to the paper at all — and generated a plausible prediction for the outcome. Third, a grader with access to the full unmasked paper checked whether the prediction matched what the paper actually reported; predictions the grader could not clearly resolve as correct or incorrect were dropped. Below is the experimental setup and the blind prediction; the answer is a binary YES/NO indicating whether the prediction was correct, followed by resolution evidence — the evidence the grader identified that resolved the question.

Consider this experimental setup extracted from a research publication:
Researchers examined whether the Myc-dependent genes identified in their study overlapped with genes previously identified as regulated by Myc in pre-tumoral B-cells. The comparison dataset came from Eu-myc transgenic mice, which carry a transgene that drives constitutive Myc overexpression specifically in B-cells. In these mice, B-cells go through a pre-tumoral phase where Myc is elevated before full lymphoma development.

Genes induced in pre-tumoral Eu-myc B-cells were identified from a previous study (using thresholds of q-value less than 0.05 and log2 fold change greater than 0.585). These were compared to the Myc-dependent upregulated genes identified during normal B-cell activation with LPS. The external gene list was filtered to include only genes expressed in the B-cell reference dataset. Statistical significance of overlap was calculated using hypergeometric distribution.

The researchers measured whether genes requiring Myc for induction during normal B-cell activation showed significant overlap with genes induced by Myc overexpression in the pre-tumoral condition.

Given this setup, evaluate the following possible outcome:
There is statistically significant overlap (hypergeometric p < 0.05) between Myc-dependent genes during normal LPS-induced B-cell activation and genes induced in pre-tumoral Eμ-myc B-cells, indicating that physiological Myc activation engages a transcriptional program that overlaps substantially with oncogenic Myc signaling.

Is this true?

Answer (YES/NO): YES